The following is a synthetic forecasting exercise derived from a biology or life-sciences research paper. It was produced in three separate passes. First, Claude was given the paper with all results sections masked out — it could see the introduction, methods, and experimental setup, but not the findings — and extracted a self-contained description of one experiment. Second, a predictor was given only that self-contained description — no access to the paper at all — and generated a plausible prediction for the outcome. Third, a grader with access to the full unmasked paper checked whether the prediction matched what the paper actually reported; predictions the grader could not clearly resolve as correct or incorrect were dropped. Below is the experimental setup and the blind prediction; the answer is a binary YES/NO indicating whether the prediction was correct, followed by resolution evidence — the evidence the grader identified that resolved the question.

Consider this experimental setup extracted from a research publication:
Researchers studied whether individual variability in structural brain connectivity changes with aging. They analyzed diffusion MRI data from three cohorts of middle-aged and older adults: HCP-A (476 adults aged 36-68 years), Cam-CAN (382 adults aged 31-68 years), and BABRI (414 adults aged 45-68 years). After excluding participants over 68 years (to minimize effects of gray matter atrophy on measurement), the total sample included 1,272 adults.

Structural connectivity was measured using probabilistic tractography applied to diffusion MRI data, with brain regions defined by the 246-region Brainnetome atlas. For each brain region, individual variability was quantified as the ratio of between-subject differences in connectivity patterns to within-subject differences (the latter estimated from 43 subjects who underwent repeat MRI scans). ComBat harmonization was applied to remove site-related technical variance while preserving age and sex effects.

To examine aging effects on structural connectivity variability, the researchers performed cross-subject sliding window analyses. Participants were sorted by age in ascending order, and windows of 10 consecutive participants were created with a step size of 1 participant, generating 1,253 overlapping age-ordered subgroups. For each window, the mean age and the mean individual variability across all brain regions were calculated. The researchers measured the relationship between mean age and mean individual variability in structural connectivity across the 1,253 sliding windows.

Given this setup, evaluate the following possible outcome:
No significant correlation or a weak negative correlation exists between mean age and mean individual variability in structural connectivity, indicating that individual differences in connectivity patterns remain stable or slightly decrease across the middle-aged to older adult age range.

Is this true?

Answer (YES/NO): NO